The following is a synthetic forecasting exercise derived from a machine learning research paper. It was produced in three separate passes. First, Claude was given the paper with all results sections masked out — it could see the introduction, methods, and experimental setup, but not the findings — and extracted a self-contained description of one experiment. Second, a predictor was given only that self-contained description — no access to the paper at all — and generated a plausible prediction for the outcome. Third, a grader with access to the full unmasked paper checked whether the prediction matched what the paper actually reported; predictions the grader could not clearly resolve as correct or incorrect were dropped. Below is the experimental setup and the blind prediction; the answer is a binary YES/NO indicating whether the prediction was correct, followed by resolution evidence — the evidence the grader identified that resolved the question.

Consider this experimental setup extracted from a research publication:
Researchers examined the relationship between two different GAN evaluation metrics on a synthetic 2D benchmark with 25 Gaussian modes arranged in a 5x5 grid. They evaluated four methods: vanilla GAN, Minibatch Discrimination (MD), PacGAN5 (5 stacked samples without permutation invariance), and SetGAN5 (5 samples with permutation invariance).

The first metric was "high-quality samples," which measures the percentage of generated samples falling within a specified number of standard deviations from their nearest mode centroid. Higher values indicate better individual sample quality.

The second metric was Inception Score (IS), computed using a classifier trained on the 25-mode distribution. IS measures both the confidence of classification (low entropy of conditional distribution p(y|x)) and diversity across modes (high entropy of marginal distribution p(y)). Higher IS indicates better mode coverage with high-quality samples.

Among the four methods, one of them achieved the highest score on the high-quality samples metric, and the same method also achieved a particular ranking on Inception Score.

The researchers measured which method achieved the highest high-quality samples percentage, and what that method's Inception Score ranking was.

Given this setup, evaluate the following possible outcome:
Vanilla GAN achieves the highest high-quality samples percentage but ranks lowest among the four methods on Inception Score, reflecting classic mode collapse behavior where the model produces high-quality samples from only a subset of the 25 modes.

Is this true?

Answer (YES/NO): YES